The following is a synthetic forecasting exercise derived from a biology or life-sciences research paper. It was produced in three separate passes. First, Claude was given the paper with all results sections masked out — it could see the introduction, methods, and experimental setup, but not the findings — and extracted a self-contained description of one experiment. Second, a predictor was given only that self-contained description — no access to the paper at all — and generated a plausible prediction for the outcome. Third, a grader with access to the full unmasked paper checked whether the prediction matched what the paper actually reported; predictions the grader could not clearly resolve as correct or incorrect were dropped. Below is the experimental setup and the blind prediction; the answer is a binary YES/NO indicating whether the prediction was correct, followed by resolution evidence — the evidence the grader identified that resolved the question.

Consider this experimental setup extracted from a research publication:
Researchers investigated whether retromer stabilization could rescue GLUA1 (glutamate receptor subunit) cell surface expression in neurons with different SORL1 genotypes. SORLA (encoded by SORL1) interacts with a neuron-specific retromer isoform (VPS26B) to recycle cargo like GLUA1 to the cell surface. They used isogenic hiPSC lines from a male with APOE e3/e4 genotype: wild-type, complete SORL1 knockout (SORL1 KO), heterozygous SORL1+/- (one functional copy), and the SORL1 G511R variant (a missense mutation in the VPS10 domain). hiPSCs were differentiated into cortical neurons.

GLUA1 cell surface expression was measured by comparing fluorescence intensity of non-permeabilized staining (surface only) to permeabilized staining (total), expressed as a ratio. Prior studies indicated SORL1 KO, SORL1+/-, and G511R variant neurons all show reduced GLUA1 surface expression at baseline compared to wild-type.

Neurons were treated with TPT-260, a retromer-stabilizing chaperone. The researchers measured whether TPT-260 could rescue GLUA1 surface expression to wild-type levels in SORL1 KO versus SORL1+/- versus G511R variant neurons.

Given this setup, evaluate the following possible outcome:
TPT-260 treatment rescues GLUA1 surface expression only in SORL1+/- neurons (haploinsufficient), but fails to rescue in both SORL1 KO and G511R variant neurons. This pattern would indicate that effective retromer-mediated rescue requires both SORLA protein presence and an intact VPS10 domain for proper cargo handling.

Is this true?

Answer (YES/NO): YES